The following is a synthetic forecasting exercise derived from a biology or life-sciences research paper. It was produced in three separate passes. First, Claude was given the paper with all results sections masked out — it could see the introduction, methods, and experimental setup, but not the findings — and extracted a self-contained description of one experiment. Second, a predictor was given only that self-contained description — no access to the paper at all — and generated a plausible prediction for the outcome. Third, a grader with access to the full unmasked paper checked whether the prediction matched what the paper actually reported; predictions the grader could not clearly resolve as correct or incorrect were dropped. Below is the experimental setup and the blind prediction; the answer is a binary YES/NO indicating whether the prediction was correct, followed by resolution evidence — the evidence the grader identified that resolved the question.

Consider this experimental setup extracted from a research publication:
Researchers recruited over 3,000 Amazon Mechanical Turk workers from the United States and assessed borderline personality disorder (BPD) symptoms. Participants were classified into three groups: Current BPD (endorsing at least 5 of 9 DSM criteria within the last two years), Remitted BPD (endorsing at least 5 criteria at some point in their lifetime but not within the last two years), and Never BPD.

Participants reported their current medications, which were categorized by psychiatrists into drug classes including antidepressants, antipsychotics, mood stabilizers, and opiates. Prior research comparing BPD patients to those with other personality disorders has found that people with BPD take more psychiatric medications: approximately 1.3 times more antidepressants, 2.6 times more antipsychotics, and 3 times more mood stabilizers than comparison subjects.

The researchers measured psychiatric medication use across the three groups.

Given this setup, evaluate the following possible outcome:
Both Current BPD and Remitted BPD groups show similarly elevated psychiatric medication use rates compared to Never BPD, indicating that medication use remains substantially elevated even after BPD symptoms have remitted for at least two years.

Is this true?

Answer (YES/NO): NO